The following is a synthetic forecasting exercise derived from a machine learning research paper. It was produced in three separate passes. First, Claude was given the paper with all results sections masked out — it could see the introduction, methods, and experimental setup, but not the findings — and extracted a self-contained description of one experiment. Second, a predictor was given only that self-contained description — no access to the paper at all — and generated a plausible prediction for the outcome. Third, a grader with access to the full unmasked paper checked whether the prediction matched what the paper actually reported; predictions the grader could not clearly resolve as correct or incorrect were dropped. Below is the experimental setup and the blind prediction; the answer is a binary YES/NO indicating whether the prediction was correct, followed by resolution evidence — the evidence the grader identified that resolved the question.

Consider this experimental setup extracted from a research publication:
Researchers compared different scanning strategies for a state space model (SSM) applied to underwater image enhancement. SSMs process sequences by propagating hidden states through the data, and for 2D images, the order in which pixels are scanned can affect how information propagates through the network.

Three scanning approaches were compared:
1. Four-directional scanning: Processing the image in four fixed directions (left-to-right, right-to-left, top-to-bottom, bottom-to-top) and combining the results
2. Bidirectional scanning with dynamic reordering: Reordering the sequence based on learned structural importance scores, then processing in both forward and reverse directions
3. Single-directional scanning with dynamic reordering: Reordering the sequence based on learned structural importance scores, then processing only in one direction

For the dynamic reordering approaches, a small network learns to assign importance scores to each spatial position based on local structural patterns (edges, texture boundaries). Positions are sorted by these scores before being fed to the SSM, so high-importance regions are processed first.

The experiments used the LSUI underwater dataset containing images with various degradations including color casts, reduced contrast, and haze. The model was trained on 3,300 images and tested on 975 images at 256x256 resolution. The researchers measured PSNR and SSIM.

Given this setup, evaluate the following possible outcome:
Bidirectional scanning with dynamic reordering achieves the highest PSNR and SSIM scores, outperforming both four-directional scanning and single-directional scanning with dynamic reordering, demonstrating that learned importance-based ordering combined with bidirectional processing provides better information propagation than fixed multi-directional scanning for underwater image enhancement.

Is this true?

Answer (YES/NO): NO